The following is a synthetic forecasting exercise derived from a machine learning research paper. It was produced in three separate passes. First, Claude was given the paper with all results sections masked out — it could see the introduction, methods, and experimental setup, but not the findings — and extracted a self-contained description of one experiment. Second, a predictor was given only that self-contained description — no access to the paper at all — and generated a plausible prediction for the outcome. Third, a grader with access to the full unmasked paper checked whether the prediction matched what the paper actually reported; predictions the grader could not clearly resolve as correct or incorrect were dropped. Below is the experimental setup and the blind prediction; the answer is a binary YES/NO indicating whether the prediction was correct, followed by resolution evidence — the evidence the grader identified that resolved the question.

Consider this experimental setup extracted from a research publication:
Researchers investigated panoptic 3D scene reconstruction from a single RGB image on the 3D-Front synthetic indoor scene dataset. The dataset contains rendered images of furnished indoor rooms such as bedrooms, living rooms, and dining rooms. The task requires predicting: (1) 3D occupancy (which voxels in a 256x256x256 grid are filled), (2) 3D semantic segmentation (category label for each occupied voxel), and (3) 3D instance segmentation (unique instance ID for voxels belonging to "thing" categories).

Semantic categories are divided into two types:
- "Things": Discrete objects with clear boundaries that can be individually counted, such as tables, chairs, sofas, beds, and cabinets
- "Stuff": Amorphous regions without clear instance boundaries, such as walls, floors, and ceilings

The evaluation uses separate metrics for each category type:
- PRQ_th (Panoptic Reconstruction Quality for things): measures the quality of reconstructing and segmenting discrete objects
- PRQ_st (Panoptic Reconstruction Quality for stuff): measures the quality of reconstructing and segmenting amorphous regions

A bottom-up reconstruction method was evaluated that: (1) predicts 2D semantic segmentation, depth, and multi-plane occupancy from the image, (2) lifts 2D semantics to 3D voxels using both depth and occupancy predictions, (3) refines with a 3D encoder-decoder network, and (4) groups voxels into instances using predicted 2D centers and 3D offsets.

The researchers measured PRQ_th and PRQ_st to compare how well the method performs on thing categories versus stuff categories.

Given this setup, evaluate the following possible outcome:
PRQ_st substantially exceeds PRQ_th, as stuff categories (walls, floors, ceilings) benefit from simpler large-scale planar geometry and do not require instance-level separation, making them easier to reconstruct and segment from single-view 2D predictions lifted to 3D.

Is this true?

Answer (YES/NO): YES